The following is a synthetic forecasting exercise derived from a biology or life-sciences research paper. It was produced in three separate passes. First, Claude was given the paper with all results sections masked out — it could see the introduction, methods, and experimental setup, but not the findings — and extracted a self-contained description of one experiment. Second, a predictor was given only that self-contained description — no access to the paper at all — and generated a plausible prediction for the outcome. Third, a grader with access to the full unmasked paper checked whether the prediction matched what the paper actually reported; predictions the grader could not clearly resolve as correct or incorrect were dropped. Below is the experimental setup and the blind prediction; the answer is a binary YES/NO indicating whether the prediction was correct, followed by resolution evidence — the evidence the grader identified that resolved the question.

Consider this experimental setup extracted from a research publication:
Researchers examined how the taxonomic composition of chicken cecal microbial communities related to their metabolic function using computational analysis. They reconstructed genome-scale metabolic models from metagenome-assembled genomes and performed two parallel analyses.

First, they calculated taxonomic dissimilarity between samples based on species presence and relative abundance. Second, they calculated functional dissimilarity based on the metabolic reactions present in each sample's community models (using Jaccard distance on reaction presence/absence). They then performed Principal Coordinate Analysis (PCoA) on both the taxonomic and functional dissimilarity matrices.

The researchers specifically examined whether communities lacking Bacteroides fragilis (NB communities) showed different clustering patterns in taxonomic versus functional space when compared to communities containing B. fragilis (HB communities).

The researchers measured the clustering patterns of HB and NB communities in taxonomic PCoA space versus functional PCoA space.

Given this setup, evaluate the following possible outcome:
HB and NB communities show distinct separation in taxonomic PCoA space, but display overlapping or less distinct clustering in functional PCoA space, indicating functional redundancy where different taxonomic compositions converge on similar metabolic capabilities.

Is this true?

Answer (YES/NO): NO